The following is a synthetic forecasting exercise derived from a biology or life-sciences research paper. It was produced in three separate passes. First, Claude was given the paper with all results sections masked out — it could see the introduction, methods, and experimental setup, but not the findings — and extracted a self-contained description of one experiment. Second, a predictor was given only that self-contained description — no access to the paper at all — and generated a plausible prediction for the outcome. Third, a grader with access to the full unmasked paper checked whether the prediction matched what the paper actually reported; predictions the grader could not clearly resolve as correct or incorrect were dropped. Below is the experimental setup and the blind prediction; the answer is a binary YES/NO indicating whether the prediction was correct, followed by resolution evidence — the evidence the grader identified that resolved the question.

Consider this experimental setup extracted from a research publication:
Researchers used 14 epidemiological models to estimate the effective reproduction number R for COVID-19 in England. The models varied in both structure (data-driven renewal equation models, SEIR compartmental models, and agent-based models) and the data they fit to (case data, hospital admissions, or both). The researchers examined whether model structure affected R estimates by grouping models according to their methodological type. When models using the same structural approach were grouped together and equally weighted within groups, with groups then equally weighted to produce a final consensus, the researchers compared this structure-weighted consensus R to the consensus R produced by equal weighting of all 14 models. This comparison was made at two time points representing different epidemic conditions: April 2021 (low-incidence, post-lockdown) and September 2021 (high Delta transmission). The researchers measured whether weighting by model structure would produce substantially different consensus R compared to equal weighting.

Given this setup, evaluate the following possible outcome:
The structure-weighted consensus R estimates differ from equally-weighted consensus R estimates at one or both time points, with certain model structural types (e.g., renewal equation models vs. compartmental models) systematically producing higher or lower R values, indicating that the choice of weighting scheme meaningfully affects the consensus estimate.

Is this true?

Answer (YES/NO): NO